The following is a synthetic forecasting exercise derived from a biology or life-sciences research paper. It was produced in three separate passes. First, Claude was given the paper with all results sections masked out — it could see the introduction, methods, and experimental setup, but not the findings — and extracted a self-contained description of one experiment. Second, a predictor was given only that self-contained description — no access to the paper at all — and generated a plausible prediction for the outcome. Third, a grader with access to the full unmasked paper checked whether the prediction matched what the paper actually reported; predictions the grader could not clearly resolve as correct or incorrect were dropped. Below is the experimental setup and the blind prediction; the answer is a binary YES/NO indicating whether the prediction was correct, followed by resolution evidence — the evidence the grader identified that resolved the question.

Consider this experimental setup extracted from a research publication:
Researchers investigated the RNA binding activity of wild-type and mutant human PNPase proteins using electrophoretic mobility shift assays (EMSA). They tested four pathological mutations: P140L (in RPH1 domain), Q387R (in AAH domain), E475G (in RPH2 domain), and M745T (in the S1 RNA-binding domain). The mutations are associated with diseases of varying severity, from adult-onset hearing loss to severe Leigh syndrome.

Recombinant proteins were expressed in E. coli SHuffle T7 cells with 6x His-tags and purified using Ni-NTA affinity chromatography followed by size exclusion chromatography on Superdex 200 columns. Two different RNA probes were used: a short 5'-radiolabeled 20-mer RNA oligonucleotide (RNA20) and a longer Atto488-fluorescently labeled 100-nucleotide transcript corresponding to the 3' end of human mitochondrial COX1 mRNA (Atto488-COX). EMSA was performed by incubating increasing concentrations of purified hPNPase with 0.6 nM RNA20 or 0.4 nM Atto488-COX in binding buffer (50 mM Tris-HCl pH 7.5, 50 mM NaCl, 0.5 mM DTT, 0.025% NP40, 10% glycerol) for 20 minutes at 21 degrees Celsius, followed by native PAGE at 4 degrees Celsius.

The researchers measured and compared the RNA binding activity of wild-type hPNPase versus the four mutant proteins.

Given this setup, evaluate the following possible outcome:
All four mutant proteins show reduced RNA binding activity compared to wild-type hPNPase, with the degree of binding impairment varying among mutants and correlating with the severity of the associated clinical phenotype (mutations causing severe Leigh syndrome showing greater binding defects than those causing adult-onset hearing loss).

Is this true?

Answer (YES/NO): NO